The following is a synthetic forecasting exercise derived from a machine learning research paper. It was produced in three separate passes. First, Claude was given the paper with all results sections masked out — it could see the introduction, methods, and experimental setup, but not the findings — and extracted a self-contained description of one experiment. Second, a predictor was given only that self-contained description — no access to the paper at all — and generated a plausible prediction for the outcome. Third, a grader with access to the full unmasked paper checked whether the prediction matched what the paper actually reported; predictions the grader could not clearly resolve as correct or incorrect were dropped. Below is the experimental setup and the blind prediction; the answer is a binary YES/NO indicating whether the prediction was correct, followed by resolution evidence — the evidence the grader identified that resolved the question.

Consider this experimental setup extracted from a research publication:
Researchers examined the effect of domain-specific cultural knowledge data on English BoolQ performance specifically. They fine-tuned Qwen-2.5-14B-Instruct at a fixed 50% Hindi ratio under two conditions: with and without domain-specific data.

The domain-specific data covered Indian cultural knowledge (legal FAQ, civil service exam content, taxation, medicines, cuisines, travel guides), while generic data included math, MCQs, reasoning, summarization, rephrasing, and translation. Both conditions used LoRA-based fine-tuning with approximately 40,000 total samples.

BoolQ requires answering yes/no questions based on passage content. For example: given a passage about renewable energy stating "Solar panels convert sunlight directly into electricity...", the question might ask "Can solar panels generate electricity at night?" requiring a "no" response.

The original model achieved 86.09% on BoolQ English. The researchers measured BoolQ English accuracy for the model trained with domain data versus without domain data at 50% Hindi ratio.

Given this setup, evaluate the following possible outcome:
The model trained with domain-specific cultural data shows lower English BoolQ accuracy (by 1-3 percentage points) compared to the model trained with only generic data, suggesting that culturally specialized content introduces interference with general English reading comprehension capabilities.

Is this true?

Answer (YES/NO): NO